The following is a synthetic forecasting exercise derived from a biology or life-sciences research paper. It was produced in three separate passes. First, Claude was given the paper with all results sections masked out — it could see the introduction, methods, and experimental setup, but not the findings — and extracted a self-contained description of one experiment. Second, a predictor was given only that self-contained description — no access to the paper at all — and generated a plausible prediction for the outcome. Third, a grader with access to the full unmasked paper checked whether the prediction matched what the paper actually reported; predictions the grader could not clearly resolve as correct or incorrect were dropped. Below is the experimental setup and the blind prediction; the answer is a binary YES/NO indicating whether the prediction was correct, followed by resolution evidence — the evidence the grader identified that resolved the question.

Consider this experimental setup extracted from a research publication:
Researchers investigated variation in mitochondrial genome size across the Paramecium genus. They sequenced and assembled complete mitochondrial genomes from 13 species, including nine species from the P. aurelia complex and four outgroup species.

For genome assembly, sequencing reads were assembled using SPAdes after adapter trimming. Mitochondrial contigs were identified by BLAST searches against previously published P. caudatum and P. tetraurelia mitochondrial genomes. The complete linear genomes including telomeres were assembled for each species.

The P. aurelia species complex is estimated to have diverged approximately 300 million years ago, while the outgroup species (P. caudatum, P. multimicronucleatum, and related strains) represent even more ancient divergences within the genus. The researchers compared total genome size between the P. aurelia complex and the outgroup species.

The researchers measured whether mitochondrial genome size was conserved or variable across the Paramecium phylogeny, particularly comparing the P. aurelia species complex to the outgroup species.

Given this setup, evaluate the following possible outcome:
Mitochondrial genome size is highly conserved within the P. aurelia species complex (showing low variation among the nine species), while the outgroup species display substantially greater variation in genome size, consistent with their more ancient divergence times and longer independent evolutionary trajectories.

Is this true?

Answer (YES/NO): YES